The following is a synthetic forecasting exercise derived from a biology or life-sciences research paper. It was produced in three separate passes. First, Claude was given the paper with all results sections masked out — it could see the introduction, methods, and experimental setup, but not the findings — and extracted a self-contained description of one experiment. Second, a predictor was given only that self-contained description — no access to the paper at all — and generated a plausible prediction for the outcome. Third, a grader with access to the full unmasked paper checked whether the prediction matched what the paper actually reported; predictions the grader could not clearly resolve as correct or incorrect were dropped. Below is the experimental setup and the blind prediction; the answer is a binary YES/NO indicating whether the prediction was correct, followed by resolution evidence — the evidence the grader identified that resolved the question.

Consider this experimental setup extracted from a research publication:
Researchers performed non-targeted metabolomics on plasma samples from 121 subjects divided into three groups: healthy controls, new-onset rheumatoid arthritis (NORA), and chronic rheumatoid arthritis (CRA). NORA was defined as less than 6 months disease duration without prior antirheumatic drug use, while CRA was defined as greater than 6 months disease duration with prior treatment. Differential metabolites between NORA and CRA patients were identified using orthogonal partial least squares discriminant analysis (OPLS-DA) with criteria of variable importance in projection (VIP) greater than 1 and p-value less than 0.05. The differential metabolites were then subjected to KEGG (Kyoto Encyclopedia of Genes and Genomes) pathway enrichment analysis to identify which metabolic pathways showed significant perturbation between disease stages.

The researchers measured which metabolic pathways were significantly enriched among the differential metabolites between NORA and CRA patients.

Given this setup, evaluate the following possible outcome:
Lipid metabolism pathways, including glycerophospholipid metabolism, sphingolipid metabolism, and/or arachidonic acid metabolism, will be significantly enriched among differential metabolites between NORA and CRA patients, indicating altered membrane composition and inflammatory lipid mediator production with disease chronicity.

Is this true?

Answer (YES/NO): YES